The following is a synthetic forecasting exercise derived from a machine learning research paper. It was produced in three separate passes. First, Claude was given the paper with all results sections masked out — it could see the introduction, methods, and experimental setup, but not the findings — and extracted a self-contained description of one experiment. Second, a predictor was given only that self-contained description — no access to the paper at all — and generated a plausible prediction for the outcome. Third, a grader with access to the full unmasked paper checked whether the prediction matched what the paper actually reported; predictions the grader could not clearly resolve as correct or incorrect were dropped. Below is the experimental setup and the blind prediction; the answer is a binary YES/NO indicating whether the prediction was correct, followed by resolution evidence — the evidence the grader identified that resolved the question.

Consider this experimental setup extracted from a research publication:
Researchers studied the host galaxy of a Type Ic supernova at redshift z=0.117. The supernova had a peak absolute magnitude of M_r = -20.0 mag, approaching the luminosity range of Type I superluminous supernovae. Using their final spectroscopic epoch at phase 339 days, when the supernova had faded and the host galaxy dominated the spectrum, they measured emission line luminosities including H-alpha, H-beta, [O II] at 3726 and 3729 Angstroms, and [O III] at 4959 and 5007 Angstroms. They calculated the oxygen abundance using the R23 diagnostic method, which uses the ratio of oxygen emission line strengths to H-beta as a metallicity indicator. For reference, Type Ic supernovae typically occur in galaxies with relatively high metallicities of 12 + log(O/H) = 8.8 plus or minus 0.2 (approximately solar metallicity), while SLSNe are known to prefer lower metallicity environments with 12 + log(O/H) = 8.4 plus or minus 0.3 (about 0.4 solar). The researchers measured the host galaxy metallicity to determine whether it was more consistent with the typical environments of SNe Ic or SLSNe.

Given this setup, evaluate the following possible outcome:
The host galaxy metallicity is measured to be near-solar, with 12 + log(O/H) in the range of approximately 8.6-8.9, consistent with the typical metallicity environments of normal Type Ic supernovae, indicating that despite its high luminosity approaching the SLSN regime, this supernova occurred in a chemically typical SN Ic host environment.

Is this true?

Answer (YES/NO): NO